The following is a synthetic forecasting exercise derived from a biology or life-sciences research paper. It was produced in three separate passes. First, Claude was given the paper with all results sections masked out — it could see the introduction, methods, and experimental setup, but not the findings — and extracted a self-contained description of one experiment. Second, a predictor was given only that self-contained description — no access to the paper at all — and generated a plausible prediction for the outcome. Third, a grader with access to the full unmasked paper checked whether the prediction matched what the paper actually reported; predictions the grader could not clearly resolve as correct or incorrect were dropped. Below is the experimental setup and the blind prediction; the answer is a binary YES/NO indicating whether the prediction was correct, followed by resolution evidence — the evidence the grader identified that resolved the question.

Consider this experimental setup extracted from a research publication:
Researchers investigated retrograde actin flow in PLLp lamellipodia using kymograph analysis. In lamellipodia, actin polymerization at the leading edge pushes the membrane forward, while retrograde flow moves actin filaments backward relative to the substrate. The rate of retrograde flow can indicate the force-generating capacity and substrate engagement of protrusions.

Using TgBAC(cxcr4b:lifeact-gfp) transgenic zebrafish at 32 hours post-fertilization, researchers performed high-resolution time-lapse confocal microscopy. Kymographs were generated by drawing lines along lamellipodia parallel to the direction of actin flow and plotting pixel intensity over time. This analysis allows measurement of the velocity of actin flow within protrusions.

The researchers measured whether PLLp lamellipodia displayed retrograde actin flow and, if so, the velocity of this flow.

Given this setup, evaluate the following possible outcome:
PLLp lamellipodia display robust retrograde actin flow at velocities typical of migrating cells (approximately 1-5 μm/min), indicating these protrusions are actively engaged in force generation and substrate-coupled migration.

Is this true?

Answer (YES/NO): NO